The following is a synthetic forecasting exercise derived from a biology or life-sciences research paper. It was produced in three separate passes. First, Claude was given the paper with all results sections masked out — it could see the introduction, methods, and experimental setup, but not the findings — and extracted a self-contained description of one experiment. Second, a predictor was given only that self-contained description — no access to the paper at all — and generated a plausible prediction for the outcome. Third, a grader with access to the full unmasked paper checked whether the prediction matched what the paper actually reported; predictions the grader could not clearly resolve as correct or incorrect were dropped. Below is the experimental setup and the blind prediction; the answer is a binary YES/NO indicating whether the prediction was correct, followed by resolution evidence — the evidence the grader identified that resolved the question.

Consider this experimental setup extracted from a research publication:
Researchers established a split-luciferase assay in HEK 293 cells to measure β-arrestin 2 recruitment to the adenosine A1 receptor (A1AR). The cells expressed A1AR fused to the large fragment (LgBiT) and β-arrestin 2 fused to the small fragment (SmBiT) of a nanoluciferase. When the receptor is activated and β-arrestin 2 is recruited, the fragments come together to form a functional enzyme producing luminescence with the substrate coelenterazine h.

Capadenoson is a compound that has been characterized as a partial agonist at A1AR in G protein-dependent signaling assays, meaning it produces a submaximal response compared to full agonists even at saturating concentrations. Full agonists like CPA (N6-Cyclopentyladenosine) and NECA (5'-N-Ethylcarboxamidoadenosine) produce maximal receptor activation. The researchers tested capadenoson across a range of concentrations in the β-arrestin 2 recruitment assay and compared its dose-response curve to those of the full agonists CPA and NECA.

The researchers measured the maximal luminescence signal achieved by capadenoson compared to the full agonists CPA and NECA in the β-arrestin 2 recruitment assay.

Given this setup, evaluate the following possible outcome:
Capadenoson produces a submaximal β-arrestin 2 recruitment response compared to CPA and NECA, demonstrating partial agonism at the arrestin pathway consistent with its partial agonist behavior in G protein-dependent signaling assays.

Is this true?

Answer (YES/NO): NO